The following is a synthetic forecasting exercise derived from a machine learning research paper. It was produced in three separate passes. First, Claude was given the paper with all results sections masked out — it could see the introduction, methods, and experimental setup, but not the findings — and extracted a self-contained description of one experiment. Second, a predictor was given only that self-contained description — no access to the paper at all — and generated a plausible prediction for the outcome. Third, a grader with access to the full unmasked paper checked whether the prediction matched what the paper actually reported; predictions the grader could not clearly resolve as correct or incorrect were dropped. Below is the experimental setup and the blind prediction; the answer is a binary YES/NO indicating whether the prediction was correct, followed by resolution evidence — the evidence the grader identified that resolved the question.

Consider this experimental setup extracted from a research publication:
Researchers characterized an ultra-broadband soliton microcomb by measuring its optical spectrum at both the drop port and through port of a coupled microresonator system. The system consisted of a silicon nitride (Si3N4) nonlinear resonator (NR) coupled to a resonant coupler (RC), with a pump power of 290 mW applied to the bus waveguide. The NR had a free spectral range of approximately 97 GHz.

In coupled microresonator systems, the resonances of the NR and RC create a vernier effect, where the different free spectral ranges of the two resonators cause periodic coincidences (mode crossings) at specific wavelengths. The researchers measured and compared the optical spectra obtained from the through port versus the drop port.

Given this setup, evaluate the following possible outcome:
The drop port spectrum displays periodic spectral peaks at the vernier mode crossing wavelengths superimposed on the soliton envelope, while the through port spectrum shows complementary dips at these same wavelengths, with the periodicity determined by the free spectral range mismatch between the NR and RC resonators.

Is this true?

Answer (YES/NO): NO